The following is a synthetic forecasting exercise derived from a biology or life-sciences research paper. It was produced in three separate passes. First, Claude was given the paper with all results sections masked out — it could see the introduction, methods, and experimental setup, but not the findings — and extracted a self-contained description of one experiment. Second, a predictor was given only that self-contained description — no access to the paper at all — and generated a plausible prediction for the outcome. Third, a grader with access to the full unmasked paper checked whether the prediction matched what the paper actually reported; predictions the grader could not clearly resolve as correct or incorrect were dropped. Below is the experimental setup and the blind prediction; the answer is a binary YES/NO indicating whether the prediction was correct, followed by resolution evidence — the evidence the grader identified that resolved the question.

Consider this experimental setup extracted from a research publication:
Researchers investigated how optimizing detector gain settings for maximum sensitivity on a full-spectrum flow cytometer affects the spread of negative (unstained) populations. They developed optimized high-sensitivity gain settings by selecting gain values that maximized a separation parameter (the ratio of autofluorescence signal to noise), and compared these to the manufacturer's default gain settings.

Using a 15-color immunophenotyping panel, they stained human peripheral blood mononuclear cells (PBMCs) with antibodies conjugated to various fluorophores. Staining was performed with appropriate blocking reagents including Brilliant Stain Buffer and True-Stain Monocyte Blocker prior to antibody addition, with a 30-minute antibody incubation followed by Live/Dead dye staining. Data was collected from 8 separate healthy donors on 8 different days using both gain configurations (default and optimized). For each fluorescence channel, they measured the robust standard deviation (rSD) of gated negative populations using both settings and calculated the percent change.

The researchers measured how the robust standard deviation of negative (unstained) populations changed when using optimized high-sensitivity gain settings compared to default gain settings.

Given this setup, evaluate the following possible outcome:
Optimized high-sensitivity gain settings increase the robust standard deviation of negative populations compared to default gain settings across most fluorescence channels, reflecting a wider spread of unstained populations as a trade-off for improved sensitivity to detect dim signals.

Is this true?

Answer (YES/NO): YES